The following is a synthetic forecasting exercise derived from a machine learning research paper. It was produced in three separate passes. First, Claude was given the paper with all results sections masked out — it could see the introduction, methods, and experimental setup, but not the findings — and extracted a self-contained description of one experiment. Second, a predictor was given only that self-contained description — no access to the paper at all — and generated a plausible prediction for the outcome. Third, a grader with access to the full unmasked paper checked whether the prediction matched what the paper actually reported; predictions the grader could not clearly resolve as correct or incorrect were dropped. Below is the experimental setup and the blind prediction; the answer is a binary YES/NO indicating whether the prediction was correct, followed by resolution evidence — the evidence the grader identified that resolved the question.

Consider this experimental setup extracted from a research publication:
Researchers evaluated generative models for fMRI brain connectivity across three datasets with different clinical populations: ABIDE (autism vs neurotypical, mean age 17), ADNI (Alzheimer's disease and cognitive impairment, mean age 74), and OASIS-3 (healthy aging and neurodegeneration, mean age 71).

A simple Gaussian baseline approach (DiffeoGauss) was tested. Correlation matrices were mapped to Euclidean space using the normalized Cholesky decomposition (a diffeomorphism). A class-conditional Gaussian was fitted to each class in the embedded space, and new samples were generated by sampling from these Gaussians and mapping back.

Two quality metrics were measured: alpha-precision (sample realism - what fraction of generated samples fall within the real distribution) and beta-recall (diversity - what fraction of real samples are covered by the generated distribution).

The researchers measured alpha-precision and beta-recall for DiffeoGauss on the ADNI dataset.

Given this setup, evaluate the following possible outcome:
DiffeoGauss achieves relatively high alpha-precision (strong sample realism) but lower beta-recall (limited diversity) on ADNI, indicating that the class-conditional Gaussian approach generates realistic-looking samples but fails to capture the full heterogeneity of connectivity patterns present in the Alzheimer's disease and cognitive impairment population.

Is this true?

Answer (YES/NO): NO